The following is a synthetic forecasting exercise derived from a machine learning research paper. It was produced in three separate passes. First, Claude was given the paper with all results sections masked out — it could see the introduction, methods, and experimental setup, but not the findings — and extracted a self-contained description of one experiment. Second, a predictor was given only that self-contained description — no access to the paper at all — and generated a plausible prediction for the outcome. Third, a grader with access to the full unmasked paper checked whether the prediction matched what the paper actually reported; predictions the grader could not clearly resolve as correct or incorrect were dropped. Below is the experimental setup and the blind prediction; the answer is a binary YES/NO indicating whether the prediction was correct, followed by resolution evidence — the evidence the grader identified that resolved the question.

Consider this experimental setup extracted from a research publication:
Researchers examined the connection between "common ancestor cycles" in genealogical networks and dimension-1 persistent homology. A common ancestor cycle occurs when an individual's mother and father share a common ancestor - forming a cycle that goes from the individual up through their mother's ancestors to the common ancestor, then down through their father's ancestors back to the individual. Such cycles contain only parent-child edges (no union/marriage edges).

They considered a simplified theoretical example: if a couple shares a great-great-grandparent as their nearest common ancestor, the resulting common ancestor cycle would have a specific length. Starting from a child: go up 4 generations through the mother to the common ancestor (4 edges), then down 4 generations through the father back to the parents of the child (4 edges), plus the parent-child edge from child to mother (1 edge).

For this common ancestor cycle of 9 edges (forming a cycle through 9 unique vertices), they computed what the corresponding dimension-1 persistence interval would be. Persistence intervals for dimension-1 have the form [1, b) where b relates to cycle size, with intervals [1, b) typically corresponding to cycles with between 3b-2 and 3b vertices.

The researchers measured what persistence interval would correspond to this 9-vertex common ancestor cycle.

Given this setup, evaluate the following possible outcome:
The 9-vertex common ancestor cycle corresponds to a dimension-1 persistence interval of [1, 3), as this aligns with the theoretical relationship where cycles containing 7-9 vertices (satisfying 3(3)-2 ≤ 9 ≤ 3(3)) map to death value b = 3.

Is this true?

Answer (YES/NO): YES